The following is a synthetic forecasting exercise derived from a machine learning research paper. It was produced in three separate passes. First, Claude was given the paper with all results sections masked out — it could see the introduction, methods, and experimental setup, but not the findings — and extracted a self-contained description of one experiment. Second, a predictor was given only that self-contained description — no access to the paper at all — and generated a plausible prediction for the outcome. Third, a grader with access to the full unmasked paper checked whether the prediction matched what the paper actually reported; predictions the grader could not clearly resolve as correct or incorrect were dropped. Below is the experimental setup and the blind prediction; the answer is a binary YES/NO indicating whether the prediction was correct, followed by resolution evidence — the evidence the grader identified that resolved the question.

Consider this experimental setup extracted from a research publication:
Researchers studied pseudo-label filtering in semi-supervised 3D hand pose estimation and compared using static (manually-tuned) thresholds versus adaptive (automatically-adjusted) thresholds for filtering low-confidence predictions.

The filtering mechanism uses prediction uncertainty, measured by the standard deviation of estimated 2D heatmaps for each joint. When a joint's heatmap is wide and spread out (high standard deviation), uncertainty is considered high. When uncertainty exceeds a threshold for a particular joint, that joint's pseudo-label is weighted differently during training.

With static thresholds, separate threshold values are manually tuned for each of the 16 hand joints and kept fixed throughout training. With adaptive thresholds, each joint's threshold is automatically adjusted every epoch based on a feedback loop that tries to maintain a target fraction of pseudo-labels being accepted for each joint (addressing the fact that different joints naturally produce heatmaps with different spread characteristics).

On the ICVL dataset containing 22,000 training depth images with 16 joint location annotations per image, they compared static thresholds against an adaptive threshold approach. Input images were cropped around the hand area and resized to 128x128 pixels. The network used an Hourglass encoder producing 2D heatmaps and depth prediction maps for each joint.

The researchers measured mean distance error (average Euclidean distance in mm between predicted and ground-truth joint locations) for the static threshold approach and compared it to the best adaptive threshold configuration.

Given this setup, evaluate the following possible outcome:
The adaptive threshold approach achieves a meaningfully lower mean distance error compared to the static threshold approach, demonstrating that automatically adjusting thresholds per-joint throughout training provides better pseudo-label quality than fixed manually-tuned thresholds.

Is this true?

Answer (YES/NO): YES